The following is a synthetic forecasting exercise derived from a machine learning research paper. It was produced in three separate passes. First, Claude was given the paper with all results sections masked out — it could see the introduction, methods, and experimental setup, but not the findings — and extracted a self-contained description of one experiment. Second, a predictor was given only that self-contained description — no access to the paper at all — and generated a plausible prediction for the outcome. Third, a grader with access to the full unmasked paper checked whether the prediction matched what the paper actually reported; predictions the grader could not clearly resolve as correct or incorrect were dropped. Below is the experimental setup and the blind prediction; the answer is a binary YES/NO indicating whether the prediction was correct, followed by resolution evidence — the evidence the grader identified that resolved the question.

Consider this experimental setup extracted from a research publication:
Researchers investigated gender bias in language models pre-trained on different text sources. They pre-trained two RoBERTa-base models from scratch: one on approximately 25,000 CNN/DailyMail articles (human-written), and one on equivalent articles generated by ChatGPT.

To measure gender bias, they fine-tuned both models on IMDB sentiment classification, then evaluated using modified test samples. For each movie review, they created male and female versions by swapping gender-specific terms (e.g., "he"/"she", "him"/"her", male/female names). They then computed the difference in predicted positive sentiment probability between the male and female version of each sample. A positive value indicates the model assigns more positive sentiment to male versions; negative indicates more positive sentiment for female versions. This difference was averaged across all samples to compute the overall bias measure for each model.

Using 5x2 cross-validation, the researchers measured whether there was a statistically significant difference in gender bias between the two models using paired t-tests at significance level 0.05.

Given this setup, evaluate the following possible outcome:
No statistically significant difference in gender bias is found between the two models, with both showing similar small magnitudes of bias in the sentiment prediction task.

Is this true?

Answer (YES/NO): YES